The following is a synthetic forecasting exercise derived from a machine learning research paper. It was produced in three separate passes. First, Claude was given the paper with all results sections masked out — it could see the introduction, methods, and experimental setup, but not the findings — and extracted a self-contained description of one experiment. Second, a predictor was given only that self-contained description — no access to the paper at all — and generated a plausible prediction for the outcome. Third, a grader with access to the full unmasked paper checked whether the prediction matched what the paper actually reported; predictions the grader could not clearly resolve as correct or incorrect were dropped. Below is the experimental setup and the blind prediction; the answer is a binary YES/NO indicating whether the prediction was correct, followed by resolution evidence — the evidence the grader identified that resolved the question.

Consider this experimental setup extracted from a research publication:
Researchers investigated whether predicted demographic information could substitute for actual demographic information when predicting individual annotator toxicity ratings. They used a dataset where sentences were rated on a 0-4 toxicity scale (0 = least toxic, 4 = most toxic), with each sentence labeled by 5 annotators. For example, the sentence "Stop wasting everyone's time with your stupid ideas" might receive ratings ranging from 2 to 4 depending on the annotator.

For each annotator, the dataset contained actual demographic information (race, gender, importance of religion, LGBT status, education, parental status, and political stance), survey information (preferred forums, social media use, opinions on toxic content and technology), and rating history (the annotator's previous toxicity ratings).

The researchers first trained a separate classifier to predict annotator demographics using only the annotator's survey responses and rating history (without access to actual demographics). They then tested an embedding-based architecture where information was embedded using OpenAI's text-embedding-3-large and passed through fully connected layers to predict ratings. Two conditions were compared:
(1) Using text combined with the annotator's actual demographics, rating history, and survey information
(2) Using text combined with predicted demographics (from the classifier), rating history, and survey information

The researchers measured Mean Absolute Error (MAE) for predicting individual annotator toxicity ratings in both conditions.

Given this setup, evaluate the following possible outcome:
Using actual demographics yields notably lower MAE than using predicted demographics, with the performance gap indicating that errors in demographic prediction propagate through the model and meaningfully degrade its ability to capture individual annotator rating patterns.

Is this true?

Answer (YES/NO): NO